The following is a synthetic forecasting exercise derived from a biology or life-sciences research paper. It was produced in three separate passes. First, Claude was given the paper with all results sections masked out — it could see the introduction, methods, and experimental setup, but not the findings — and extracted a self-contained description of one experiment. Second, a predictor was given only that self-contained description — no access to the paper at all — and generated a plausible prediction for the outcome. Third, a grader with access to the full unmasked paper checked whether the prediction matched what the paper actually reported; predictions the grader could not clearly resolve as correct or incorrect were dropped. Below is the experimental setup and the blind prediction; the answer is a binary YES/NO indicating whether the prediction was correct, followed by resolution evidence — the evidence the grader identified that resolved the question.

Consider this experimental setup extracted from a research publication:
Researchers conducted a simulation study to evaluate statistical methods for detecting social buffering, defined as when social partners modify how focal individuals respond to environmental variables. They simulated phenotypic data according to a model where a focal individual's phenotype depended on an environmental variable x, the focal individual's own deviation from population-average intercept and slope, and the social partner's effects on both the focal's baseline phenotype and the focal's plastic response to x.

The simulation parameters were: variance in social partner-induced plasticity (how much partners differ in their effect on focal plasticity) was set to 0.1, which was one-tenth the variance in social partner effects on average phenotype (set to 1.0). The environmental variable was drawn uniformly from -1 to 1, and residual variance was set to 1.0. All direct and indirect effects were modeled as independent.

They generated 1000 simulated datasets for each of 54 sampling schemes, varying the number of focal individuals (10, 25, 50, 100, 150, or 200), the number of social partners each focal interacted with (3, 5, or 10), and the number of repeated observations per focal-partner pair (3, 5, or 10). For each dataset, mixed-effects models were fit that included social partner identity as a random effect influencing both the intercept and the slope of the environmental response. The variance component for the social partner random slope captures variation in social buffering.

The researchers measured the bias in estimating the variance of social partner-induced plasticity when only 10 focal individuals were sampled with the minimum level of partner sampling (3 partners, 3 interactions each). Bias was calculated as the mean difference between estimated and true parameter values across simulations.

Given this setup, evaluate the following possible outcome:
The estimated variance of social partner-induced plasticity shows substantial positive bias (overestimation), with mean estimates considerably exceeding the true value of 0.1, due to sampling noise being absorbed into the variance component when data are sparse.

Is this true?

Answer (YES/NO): NO